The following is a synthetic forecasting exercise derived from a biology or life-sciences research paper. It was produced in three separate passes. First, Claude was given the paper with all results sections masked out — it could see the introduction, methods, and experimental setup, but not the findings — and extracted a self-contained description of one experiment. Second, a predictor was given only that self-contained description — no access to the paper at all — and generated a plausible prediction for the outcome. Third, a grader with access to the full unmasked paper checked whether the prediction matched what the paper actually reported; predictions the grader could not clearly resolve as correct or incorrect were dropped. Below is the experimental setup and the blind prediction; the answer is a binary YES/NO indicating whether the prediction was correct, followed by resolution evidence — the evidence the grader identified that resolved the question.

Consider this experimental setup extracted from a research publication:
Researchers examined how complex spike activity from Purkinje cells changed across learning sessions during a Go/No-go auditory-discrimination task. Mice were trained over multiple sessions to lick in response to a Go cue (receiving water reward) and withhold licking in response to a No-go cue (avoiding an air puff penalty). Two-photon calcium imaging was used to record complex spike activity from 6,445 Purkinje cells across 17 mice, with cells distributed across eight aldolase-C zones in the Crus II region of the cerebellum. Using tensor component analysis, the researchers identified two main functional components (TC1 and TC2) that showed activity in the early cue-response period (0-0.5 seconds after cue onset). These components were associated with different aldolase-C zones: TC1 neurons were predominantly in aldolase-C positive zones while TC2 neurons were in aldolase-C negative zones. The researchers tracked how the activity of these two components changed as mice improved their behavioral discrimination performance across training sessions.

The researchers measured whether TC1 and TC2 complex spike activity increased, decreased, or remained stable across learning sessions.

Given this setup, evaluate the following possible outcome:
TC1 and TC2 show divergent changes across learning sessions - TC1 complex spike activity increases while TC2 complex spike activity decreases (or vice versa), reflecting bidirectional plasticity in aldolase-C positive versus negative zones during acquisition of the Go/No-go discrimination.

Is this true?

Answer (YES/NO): YES